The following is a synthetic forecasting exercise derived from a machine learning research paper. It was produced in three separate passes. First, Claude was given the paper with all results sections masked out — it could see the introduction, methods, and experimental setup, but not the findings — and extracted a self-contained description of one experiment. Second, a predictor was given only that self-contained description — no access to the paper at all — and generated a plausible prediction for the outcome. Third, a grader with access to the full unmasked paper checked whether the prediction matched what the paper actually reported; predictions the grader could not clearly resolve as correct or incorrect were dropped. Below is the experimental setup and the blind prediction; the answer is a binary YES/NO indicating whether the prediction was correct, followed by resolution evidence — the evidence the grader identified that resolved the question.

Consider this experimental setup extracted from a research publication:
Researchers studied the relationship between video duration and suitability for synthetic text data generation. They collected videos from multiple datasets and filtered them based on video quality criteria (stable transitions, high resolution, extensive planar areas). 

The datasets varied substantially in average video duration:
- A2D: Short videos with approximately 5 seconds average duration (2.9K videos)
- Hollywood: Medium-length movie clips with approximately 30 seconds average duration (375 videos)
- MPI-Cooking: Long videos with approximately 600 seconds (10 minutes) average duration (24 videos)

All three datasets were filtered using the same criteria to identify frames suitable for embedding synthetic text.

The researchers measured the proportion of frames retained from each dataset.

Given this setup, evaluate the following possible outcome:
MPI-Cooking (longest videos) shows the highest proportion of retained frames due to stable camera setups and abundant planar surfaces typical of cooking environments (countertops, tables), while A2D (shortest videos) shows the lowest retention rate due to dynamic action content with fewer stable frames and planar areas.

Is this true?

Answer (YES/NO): NO